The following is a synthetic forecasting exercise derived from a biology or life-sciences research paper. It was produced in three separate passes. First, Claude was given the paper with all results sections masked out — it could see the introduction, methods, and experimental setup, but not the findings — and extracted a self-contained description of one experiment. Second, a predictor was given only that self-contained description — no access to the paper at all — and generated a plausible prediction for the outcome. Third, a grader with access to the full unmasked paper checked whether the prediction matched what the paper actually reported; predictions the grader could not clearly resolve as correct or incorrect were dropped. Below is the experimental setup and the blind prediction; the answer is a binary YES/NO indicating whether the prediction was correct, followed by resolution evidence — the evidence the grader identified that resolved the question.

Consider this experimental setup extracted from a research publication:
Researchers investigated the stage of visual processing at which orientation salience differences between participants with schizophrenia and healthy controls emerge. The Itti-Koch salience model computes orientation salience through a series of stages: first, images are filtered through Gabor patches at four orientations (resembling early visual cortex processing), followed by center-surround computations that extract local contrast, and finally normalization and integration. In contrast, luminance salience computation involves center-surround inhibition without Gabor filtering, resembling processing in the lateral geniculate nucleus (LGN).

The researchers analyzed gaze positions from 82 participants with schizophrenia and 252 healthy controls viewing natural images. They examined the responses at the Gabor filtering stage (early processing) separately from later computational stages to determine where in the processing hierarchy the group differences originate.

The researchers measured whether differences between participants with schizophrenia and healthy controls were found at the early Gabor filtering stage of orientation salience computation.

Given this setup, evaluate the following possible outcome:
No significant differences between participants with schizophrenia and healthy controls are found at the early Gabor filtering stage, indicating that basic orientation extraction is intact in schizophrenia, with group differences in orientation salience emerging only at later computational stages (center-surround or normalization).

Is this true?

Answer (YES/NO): NO